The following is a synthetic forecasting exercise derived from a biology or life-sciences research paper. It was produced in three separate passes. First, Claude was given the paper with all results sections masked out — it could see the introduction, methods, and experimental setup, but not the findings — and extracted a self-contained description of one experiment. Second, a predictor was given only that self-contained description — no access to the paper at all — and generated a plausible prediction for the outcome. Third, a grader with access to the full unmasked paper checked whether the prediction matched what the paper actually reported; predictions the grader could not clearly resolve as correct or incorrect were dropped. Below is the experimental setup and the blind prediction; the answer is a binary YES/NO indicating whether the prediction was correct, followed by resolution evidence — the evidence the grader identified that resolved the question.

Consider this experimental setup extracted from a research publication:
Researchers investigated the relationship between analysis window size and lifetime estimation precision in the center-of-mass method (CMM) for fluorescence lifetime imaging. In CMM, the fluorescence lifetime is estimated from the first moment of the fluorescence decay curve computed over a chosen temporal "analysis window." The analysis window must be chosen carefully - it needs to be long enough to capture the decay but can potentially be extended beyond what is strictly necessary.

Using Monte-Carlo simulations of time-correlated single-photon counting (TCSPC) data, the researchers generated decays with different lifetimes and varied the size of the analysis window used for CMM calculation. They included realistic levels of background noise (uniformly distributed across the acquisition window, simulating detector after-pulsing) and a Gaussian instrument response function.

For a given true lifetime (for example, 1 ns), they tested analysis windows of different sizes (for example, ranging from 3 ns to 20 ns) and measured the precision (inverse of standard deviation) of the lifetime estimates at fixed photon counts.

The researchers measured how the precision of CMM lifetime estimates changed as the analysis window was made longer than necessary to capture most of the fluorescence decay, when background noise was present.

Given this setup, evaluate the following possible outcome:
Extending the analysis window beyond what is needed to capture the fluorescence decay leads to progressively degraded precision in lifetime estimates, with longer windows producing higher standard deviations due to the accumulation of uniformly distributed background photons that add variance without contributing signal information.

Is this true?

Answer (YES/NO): YES